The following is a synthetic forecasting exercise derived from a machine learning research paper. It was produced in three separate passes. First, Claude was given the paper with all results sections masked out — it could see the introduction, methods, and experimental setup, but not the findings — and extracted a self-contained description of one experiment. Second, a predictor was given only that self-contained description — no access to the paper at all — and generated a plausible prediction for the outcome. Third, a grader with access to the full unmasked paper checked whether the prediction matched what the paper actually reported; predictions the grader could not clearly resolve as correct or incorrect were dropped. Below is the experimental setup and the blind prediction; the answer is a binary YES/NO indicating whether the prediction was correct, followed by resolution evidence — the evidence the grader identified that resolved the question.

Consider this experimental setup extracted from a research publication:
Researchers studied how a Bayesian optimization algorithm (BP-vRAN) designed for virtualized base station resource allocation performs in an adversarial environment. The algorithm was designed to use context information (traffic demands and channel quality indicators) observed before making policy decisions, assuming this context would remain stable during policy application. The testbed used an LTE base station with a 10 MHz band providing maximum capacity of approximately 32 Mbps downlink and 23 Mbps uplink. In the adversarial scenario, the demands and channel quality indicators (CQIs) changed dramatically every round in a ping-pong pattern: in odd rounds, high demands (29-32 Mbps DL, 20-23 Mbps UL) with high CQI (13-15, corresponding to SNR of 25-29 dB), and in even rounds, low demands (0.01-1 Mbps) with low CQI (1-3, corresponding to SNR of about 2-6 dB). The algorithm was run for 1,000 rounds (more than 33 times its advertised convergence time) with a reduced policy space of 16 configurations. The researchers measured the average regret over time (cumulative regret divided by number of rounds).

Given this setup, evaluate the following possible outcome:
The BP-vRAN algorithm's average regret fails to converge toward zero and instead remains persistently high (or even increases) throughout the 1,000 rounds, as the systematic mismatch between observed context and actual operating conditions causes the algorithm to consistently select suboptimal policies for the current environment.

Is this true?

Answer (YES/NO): YES